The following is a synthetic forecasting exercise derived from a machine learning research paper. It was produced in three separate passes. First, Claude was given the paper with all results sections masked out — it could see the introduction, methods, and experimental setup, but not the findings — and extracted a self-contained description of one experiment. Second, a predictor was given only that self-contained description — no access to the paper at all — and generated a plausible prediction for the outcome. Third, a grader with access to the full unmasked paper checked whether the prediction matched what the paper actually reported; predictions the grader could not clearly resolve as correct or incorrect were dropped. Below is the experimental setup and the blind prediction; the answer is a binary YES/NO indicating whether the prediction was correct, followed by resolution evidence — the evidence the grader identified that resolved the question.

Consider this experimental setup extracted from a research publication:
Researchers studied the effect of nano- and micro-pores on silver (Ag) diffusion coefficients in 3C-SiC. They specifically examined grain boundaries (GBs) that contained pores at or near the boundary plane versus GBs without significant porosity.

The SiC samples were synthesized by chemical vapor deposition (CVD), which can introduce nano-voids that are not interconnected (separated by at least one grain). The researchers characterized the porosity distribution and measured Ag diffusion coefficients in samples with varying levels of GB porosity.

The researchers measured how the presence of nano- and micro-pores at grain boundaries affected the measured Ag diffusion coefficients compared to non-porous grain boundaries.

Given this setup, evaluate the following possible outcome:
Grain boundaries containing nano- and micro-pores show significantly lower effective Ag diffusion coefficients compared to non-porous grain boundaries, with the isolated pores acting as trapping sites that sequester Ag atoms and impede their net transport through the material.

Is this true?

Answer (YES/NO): NO